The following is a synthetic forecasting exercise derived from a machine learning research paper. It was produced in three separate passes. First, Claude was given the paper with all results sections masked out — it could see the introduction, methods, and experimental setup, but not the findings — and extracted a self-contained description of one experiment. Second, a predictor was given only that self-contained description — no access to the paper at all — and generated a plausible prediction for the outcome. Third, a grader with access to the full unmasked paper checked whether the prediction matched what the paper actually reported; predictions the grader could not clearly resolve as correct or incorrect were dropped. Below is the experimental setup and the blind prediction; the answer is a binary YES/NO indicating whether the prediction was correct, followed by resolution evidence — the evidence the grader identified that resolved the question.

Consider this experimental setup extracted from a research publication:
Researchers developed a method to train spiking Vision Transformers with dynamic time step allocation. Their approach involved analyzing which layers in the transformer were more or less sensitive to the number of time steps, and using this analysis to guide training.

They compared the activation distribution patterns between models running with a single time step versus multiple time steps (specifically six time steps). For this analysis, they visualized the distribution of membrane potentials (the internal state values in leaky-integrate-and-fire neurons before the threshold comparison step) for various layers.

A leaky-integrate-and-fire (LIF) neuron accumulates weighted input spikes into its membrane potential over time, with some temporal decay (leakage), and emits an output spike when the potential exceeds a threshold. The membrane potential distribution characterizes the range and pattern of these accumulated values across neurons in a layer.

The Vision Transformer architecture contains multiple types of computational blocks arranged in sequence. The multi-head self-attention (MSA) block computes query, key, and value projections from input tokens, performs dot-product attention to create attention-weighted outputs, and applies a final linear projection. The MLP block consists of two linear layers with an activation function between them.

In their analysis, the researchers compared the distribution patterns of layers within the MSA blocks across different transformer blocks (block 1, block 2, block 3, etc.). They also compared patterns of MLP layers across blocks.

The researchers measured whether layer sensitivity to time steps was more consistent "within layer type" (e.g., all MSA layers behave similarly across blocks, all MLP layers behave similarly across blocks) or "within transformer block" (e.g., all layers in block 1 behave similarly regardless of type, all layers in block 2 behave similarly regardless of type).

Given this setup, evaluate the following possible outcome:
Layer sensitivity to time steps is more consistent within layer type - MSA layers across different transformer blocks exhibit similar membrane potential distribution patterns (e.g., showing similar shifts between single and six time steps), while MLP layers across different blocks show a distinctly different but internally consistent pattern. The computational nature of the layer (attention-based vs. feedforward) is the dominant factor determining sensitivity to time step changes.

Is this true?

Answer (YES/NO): YES